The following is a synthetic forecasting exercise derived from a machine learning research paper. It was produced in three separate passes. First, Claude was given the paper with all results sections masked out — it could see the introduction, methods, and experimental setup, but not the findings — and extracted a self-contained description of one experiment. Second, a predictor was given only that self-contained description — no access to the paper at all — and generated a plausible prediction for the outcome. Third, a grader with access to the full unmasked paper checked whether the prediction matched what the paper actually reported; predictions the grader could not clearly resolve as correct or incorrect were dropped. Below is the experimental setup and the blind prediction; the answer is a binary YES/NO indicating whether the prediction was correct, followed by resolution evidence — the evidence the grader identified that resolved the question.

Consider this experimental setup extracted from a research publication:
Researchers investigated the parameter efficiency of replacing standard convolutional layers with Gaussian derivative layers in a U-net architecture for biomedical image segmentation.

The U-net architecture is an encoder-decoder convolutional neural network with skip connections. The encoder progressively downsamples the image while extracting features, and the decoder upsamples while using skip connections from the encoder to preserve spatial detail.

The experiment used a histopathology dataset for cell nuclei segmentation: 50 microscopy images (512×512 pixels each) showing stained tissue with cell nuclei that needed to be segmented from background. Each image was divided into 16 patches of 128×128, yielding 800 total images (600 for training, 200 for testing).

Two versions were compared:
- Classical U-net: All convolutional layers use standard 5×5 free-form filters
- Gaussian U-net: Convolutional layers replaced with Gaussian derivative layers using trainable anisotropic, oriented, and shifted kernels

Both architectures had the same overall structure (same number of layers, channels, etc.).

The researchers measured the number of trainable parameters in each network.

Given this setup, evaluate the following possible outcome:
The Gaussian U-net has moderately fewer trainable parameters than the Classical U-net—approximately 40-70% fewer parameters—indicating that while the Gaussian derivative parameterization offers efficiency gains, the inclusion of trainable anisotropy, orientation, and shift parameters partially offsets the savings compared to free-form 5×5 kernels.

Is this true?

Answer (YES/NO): NO